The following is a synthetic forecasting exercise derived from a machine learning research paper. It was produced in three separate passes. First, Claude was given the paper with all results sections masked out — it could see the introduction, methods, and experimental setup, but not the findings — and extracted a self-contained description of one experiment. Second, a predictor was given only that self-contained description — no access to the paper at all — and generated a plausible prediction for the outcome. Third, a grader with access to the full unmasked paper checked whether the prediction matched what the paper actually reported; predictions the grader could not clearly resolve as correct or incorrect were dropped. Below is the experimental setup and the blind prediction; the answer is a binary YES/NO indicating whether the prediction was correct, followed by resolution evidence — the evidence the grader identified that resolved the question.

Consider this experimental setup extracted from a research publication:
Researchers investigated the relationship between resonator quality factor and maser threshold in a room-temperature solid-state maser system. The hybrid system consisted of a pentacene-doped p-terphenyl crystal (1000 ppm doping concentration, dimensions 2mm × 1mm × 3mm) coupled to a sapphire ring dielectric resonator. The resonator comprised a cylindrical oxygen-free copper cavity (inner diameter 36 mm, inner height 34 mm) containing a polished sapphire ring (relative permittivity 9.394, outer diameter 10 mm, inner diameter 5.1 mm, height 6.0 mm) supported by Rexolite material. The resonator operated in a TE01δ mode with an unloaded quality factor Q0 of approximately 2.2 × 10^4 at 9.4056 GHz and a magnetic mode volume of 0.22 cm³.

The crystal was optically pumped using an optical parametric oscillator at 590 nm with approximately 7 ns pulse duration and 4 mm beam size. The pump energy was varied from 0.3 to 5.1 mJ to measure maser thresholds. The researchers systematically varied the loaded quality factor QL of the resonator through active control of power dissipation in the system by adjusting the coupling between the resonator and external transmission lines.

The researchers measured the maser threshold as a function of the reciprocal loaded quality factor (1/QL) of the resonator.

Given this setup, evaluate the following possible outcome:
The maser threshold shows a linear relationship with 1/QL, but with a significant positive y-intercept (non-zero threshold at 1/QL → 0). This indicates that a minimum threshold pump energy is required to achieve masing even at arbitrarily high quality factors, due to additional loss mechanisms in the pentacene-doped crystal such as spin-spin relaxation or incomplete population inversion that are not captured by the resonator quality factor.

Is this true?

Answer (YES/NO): NO